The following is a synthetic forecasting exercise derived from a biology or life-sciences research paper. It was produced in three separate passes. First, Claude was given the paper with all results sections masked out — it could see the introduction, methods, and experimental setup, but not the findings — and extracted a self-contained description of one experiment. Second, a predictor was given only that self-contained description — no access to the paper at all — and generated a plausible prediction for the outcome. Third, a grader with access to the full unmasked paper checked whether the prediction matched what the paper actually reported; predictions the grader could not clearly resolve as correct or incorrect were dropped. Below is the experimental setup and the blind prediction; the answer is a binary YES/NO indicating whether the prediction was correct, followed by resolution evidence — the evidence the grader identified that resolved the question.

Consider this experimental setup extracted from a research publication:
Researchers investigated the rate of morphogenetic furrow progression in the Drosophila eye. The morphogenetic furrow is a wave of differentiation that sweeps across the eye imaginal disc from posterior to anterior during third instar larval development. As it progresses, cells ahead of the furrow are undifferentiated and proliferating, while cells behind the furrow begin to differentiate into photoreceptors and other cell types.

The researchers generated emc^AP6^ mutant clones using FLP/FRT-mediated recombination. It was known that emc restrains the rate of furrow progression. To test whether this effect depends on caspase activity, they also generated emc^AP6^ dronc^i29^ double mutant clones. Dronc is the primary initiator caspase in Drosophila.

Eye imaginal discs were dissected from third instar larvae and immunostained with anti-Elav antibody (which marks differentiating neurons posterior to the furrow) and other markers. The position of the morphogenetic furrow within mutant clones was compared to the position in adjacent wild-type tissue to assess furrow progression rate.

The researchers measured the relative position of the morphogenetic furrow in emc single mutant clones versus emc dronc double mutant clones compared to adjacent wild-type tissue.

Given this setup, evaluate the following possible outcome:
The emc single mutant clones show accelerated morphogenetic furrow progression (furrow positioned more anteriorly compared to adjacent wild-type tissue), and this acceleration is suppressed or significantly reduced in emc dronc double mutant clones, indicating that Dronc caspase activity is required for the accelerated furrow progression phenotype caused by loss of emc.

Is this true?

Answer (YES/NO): YES